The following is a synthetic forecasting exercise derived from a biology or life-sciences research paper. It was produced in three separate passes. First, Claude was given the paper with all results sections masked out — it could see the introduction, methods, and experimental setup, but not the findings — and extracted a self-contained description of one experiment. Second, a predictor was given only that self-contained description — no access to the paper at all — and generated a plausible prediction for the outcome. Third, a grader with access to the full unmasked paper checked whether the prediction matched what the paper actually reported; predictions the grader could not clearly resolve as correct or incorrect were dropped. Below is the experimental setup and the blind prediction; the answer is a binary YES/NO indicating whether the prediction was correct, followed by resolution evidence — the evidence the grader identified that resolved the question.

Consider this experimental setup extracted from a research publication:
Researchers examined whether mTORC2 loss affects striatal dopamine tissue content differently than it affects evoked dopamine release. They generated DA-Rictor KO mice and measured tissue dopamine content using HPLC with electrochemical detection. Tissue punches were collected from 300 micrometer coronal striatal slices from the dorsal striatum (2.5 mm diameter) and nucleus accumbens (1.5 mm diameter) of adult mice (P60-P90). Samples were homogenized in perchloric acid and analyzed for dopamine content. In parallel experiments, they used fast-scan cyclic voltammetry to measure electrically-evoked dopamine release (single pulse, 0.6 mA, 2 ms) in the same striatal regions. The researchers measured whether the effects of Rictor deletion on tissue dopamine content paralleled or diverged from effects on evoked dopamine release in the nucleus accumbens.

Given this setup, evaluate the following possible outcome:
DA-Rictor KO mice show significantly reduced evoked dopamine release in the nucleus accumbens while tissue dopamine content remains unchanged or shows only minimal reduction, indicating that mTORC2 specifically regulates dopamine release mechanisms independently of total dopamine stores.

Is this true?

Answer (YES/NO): YES